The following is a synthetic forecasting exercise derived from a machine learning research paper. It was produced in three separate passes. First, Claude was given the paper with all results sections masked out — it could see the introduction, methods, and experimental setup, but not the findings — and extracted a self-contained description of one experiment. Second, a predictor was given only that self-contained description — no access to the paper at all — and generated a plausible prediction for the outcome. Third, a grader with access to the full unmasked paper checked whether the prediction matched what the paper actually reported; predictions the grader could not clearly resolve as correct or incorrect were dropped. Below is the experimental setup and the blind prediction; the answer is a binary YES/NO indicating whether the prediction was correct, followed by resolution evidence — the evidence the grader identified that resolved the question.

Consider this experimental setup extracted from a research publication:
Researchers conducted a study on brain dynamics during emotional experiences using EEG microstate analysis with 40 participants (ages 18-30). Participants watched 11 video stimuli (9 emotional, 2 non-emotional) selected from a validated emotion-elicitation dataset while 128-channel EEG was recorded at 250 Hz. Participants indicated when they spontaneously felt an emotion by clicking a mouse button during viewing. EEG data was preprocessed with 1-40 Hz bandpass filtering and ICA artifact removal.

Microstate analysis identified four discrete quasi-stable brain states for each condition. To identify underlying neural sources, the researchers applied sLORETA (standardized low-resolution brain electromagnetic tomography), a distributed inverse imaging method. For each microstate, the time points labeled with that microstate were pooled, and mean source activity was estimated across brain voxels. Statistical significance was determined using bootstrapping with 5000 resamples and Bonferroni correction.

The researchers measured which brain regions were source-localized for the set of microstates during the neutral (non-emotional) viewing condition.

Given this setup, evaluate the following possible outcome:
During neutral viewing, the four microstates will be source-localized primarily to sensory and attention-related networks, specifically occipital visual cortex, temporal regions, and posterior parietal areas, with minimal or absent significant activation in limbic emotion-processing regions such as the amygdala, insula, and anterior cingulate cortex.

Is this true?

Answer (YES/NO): NO